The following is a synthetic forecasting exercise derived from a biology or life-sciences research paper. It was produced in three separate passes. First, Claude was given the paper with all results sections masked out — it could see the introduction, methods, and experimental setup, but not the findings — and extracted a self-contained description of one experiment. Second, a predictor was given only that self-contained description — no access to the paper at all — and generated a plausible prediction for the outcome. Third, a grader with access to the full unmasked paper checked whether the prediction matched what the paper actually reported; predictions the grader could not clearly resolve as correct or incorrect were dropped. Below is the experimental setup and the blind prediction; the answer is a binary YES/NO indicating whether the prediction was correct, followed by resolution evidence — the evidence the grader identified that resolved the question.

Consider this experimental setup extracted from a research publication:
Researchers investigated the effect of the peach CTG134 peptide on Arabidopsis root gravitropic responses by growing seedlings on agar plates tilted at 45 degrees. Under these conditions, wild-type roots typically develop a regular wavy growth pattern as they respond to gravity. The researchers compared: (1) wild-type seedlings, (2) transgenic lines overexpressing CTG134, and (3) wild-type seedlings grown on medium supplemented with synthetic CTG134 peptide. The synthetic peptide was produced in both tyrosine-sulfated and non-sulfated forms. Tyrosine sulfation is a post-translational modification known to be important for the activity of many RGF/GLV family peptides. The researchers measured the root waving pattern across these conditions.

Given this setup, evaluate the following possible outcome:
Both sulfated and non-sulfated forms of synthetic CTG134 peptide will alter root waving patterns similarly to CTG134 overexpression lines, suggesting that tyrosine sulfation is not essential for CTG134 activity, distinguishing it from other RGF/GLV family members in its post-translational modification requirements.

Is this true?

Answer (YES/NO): NO